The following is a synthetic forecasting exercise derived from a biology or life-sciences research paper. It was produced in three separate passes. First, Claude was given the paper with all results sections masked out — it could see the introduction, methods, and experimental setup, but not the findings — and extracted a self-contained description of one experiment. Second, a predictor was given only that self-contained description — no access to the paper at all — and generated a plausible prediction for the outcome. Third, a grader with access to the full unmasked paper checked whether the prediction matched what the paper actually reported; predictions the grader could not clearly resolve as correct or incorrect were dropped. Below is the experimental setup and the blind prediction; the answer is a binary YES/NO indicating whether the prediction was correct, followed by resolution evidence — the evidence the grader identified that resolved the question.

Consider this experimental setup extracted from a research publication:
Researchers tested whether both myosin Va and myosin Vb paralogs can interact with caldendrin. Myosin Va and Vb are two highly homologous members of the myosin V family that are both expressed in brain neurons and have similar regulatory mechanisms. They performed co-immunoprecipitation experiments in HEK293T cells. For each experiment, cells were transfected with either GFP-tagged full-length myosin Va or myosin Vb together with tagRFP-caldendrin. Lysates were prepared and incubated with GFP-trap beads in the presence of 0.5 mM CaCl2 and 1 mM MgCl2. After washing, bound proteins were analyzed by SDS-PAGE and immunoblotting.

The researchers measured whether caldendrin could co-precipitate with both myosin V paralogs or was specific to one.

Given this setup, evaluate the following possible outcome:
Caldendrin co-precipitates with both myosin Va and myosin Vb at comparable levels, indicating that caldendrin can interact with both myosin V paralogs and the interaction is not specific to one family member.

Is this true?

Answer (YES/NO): YES